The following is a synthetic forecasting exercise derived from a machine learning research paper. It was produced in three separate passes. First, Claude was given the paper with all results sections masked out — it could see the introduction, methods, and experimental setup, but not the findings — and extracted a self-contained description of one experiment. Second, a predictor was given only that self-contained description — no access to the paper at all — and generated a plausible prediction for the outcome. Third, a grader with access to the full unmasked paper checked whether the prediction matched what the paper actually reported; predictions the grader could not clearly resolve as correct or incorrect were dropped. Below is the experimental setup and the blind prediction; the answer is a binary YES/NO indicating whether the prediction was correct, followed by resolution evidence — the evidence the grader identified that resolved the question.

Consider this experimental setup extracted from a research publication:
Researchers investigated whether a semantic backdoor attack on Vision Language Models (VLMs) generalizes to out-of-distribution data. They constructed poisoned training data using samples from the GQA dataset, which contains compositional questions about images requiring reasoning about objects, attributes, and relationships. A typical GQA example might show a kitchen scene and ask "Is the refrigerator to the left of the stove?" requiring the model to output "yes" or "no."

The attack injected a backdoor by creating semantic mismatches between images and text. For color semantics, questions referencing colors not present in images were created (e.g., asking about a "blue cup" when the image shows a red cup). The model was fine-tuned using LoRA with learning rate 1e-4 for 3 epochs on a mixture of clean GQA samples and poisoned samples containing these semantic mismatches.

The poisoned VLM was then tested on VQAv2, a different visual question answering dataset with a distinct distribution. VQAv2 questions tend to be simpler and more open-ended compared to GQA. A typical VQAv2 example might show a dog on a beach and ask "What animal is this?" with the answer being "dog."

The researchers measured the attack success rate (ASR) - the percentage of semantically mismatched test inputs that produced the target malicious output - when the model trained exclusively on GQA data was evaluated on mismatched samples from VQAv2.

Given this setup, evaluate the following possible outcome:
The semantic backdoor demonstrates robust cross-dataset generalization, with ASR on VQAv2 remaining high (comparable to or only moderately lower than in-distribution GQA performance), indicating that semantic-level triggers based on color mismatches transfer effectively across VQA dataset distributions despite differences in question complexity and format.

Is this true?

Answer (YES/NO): YES